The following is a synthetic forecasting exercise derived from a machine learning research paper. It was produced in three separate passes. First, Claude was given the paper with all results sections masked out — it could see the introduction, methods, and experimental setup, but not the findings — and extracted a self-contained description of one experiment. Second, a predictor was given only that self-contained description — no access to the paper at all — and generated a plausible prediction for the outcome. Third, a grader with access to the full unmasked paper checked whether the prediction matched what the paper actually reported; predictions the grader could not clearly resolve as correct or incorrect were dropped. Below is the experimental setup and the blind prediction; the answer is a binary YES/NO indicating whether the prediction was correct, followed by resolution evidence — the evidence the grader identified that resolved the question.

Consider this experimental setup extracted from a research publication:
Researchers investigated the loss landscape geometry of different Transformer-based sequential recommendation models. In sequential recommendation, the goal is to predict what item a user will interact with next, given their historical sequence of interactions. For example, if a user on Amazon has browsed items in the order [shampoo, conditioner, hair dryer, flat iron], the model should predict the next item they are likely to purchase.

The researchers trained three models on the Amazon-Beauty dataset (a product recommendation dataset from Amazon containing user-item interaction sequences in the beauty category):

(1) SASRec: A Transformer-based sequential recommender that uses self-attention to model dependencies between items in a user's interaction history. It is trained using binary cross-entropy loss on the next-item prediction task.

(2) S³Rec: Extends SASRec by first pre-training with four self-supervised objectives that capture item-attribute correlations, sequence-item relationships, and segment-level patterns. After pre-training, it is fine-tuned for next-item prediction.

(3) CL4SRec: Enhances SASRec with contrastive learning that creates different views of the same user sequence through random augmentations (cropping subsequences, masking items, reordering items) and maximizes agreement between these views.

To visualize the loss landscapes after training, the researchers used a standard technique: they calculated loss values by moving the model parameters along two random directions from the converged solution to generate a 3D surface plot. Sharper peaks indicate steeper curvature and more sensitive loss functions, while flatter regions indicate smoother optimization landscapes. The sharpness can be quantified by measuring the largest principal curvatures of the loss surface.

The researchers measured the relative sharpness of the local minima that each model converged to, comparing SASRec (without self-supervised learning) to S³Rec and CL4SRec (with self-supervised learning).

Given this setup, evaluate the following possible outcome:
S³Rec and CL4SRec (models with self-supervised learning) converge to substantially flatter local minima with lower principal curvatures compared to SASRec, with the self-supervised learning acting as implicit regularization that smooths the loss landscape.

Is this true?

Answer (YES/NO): YES